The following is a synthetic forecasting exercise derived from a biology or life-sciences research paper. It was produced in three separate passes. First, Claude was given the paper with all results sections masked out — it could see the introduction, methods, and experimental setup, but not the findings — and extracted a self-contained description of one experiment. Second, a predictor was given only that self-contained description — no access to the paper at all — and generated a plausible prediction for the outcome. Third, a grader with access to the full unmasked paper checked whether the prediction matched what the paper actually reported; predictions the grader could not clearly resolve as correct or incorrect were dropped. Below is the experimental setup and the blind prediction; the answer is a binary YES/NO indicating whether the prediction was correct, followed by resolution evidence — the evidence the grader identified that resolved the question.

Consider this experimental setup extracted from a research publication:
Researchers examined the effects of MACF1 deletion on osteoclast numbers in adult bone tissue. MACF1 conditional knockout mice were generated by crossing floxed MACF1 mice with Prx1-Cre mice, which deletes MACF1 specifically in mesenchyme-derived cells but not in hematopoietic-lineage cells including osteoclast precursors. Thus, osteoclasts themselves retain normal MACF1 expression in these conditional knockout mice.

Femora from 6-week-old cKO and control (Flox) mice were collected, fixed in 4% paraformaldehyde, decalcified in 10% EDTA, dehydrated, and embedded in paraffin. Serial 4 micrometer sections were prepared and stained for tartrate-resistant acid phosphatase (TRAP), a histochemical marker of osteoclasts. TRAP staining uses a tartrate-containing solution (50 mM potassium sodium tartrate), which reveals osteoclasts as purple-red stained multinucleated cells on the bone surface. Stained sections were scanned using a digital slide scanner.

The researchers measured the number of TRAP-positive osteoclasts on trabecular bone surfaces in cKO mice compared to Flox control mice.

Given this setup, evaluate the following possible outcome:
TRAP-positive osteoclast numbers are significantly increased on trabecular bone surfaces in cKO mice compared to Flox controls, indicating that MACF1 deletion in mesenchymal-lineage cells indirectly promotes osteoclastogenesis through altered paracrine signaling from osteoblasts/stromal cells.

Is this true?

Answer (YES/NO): YES